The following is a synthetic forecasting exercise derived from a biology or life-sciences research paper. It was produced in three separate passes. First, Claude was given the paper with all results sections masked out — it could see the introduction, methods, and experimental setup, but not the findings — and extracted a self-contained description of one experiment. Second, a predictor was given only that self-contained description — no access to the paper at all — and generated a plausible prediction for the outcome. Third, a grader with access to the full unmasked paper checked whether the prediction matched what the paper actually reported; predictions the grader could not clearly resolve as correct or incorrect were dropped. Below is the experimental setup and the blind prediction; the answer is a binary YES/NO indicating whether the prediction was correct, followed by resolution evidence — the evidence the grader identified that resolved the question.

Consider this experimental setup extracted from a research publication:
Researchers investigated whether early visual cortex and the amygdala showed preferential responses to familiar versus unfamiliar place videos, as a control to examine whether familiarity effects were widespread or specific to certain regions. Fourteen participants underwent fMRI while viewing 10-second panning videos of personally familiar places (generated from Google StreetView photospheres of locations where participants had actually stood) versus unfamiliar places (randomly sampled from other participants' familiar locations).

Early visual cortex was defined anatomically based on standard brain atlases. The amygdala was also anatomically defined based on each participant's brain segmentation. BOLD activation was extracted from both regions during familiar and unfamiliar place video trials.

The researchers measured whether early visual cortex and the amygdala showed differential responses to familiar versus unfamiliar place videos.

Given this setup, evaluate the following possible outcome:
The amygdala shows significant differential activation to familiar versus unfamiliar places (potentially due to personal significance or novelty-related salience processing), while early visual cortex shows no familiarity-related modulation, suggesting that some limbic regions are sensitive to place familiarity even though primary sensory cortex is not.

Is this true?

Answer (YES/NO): NO